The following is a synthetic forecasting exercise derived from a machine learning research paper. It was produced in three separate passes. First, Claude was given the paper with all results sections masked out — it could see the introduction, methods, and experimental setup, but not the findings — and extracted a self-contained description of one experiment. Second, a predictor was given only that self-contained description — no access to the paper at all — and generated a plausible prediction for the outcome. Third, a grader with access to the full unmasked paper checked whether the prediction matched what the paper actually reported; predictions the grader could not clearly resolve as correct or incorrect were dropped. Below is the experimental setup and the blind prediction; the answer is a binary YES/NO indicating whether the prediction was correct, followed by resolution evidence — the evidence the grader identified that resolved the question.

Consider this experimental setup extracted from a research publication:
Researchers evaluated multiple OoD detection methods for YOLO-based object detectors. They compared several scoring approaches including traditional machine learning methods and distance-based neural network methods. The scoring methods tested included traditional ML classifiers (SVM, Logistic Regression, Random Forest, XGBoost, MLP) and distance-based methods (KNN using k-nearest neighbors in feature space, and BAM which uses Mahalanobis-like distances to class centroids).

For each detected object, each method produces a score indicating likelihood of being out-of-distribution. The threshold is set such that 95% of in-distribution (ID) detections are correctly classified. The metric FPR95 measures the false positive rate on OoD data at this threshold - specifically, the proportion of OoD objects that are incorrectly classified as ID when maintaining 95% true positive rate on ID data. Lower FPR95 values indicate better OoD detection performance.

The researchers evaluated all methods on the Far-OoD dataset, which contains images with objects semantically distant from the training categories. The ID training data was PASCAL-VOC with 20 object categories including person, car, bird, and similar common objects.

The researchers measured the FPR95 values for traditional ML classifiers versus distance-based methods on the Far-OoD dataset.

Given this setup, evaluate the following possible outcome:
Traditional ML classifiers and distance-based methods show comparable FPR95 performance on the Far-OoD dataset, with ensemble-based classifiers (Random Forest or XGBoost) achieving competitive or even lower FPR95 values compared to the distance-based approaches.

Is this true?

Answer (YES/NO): NO